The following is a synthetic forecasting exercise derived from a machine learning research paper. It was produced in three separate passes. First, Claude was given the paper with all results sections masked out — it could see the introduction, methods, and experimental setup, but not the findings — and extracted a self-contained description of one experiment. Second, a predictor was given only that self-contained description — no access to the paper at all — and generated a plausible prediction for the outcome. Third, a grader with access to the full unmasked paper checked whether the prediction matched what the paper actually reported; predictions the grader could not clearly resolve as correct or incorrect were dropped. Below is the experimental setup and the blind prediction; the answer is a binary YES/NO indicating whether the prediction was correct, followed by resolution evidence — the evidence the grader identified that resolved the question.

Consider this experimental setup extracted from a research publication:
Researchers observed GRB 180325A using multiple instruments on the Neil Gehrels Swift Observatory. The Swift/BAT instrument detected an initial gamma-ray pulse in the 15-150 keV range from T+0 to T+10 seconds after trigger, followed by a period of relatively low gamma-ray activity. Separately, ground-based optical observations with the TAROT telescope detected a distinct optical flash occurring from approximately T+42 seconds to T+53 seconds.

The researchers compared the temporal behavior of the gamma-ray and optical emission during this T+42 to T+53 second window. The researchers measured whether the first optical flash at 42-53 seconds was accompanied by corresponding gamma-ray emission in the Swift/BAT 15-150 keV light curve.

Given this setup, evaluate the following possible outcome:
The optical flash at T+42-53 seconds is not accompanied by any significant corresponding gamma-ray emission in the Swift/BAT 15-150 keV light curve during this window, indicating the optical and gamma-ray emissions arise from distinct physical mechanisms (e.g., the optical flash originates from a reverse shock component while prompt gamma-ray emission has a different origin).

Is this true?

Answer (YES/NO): YES